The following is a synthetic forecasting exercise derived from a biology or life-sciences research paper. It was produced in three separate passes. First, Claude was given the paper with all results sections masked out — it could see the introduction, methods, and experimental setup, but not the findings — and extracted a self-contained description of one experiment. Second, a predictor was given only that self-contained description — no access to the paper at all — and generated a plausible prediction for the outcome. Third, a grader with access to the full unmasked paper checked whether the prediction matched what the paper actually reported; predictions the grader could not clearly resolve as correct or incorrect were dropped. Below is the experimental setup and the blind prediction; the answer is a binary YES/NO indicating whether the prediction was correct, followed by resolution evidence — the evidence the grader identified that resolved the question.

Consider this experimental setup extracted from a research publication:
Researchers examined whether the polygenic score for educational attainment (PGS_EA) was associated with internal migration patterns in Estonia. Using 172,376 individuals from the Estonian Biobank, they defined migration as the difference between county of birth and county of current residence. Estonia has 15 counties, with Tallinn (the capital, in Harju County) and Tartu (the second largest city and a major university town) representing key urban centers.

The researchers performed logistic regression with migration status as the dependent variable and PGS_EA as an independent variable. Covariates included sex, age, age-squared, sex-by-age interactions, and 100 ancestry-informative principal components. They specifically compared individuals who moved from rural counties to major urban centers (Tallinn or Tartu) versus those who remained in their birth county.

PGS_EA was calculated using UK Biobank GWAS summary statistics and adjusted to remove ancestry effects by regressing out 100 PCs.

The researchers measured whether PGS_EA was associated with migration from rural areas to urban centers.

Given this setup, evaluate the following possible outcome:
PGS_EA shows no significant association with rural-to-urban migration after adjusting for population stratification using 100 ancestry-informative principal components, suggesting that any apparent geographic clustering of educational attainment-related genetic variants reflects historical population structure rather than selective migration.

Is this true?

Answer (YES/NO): NO